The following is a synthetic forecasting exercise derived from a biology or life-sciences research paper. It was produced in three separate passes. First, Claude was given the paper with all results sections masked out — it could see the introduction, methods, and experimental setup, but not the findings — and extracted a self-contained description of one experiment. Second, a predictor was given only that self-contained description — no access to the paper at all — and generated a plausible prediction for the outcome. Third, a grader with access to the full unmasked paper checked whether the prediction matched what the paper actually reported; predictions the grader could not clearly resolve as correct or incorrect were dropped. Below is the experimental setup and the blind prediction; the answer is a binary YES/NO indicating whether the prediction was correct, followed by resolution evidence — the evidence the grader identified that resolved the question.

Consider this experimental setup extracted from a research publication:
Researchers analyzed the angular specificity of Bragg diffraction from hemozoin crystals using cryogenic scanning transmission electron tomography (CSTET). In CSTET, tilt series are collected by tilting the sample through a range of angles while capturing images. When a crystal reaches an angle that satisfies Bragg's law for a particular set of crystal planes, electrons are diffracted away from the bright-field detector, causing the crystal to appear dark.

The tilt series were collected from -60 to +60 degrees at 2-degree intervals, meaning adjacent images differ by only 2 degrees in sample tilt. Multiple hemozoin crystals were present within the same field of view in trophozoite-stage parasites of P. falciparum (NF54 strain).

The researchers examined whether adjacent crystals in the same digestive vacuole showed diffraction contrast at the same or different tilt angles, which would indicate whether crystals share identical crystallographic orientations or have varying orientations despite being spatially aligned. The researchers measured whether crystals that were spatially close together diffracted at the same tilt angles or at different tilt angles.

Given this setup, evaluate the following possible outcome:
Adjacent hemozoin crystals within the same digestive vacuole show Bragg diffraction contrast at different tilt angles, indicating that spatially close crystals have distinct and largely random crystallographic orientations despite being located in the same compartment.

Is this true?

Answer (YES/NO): NO